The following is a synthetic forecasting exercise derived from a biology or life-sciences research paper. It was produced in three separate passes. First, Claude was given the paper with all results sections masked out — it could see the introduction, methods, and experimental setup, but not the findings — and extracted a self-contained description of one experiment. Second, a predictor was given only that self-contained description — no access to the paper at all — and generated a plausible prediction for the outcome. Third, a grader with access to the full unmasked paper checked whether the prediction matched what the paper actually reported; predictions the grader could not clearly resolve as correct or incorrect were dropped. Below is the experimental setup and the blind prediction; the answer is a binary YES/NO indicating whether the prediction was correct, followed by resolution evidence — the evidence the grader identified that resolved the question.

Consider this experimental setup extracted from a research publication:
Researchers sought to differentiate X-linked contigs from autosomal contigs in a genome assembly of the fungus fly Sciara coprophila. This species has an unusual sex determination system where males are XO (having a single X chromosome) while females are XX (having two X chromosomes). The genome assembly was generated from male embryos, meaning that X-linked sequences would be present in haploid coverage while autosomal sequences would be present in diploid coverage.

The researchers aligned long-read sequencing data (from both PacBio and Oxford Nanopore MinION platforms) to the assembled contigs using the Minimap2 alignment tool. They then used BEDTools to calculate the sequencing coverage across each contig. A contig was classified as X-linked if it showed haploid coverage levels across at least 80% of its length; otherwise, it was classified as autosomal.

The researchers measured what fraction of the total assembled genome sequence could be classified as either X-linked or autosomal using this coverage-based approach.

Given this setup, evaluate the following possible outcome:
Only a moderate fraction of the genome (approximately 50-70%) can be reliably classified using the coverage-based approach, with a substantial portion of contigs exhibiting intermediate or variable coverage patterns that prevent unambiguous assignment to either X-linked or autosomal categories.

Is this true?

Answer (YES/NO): NO